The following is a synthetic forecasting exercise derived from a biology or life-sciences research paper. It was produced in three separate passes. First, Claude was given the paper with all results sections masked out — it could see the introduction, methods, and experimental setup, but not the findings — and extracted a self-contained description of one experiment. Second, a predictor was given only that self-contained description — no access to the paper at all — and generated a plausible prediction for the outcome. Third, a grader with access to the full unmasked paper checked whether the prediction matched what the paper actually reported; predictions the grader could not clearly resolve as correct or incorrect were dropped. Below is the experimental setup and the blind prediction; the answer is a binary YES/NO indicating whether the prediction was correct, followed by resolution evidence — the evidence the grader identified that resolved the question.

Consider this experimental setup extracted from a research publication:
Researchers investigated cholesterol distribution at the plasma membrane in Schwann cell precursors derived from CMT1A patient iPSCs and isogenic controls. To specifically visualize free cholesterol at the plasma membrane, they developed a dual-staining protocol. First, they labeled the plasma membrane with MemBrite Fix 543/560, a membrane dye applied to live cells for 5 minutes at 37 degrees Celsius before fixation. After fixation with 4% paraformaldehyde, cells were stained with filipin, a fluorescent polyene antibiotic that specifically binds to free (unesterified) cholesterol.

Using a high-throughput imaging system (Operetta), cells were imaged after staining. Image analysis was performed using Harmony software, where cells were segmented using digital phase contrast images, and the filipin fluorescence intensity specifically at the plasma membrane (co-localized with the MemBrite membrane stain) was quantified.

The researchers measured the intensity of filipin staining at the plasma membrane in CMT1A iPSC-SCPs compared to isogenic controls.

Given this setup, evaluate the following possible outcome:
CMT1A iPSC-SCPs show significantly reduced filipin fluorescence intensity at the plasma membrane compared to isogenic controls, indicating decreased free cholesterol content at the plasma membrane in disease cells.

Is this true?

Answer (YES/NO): YES